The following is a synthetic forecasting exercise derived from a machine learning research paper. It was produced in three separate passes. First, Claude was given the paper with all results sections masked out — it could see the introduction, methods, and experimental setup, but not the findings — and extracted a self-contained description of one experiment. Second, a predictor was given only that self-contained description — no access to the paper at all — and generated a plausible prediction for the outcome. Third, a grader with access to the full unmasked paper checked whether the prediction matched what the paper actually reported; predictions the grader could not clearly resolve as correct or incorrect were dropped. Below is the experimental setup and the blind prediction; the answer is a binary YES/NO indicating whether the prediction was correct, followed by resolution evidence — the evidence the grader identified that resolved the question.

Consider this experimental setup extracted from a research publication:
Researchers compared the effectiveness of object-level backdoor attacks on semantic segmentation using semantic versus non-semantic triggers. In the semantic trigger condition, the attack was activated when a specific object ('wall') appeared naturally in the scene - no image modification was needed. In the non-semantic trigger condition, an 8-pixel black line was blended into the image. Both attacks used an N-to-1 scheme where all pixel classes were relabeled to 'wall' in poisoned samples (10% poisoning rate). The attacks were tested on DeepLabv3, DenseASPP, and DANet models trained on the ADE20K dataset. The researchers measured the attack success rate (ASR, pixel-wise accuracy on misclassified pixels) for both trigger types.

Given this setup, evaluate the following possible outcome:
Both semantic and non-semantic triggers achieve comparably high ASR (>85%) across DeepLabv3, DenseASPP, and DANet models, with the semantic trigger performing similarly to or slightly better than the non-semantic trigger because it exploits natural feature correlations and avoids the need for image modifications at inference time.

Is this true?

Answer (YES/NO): NO